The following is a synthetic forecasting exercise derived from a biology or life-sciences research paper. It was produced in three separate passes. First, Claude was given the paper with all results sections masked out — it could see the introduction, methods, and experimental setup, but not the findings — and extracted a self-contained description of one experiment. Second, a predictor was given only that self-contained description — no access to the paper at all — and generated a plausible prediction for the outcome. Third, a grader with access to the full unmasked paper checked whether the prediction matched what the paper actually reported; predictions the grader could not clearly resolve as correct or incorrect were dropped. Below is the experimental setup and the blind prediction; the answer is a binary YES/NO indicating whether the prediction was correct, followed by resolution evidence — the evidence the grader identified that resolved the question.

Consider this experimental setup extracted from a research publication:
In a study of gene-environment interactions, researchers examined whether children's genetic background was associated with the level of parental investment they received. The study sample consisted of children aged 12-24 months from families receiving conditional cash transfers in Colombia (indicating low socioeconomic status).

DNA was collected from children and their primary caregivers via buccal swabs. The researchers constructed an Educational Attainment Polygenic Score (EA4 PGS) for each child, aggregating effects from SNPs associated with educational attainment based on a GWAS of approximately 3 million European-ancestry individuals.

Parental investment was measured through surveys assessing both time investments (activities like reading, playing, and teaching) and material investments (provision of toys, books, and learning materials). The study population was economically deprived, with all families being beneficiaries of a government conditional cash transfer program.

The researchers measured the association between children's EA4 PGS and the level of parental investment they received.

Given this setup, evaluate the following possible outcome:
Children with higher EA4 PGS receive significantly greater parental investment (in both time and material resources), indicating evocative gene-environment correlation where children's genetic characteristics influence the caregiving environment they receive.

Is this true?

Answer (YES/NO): NO